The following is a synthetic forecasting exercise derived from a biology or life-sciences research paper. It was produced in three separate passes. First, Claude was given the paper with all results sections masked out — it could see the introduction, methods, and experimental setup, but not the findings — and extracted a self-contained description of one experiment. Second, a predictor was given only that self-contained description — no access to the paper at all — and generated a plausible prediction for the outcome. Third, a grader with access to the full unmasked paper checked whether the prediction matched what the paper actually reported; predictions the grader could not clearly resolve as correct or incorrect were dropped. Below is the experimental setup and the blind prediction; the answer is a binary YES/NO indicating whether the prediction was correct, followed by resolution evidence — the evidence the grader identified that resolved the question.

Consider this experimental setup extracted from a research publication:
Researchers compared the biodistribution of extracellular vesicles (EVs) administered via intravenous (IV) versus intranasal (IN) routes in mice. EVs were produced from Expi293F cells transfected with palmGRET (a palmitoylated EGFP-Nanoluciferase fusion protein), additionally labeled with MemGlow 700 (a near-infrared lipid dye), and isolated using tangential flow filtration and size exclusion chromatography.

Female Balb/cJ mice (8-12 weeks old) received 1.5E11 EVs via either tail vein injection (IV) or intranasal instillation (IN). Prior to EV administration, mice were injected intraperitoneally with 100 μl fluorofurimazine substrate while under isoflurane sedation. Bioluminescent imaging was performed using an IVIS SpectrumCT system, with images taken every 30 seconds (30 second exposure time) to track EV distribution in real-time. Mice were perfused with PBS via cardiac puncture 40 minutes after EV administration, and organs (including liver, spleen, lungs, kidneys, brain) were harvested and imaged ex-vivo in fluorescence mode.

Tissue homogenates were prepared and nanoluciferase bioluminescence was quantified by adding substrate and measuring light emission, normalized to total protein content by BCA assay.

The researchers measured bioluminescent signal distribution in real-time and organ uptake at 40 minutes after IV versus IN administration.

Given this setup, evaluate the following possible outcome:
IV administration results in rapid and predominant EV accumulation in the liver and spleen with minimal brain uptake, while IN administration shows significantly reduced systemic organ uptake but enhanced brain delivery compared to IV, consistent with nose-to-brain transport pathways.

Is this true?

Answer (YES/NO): NO